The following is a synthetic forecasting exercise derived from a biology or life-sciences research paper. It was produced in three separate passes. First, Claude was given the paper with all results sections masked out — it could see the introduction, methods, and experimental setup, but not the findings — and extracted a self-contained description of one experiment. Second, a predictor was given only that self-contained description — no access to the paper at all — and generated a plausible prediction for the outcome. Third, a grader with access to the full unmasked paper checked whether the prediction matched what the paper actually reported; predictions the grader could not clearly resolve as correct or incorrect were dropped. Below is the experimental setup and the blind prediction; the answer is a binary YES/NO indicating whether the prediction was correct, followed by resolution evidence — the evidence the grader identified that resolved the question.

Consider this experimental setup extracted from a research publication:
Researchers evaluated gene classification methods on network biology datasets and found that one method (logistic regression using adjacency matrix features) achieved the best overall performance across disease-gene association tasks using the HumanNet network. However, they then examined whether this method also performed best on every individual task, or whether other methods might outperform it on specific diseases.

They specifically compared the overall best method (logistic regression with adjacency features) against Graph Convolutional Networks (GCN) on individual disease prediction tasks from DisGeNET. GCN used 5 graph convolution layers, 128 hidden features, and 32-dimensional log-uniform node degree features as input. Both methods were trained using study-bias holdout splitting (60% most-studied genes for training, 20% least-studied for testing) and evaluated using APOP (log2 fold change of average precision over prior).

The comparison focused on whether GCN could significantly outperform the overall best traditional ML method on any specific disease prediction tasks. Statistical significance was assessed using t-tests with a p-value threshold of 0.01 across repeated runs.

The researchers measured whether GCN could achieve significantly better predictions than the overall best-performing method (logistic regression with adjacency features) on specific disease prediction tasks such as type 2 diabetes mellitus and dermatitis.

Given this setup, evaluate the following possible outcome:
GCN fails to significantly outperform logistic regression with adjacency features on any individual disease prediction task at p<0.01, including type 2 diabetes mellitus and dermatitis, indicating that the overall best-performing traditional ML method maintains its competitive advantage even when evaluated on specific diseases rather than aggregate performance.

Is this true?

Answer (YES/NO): NO